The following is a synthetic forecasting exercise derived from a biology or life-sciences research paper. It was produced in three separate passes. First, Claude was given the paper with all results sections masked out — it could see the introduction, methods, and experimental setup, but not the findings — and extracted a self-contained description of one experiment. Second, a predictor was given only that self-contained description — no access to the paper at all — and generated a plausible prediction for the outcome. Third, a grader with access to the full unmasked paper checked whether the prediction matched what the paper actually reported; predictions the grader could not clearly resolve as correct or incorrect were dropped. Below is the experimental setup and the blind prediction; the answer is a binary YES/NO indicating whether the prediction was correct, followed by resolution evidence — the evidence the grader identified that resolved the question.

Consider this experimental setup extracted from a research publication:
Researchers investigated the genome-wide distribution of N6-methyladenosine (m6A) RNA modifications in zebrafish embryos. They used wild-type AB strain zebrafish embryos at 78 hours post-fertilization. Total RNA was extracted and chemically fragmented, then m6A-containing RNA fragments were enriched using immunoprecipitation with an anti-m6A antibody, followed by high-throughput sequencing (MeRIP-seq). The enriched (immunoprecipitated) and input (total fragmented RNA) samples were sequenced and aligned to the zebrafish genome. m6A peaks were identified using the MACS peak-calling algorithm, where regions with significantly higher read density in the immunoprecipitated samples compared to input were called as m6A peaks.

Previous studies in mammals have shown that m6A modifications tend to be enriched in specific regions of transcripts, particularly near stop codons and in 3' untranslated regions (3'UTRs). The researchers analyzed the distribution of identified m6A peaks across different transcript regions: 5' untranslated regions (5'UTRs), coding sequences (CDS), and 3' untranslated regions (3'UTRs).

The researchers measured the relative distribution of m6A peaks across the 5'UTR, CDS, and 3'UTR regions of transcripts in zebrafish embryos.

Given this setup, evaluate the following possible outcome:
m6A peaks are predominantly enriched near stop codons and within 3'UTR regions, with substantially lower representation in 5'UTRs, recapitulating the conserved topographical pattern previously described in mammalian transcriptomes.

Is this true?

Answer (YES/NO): YES